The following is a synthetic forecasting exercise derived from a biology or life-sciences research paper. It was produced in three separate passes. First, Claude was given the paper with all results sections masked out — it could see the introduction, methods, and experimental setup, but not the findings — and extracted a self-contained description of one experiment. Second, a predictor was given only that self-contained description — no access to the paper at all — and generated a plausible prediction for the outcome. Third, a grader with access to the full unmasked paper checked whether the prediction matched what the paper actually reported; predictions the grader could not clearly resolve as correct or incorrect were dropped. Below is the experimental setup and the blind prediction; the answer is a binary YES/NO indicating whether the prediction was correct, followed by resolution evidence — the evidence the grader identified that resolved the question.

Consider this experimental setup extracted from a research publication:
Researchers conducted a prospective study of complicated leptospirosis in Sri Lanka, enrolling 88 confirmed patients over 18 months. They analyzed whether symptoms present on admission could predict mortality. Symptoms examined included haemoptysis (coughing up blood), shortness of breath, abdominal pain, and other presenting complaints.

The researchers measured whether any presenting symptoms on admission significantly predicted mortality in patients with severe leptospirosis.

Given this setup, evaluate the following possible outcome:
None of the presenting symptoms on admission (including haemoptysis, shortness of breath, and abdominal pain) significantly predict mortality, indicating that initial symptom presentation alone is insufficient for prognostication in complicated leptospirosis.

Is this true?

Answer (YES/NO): YES